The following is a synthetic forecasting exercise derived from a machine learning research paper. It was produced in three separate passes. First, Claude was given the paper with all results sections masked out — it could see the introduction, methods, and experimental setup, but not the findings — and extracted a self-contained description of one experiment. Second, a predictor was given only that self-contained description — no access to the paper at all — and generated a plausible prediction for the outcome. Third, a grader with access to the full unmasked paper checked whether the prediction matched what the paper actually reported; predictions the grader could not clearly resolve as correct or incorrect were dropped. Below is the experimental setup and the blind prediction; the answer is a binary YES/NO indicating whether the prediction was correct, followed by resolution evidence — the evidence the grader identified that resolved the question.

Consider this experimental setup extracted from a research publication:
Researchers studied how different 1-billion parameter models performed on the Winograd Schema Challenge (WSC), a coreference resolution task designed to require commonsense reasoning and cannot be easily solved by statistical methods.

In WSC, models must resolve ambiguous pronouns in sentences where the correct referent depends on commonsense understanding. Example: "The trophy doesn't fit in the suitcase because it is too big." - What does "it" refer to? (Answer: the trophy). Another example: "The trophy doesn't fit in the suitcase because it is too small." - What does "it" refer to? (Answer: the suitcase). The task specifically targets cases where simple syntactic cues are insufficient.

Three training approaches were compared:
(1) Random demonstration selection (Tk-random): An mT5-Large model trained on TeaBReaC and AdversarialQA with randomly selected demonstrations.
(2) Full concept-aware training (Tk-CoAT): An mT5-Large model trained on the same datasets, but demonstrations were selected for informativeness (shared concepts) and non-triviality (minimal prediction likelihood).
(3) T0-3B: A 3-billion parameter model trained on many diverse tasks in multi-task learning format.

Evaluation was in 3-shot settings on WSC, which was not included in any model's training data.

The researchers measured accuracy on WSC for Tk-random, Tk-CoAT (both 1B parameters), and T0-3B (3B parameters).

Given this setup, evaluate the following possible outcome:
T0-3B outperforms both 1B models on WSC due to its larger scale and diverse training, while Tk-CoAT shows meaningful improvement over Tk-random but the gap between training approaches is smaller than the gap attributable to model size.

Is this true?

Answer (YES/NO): NO